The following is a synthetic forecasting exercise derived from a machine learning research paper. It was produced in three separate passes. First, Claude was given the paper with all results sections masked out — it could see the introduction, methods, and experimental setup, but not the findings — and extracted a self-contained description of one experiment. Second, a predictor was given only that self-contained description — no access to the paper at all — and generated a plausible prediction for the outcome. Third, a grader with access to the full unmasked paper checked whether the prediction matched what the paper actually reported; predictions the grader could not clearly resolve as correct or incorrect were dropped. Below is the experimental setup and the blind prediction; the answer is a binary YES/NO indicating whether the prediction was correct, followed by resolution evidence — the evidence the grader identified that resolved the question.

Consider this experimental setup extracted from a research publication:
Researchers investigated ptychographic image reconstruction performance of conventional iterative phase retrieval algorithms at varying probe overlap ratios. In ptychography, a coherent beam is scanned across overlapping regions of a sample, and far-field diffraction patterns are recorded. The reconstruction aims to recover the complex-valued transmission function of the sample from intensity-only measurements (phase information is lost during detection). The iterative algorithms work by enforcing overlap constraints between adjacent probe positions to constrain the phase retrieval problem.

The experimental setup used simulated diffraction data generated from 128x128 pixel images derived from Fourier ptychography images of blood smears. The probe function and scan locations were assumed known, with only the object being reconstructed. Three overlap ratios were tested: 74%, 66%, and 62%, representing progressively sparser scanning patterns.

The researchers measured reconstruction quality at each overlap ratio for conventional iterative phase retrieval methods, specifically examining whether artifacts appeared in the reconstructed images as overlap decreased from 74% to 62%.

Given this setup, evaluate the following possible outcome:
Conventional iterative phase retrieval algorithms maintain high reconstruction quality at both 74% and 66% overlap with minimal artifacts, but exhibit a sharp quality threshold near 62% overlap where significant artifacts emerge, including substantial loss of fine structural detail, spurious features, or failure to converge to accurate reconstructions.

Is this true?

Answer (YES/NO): NO